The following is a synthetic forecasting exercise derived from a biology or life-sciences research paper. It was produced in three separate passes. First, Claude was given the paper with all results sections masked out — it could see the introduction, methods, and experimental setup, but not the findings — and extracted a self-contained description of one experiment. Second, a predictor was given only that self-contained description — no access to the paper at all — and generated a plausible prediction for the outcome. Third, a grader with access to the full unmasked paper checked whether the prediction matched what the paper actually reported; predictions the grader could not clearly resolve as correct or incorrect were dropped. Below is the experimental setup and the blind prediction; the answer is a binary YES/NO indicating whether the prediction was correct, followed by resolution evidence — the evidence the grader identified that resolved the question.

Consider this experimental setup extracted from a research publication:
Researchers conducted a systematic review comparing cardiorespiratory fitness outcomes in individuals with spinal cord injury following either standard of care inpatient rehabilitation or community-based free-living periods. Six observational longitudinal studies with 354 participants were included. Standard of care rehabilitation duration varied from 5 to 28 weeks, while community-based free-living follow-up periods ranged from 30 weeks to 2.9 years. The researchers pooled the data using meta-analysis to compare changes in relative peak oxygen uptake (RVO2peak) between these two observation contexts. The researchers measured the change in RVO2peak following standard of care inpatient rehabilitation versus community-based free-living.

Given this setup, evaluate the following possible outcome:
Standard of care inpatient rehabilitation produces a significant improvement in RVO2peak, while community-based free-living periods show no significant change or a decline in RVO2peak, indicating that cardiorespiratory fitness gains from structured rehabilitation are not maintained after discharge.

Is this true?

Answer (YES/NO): YES